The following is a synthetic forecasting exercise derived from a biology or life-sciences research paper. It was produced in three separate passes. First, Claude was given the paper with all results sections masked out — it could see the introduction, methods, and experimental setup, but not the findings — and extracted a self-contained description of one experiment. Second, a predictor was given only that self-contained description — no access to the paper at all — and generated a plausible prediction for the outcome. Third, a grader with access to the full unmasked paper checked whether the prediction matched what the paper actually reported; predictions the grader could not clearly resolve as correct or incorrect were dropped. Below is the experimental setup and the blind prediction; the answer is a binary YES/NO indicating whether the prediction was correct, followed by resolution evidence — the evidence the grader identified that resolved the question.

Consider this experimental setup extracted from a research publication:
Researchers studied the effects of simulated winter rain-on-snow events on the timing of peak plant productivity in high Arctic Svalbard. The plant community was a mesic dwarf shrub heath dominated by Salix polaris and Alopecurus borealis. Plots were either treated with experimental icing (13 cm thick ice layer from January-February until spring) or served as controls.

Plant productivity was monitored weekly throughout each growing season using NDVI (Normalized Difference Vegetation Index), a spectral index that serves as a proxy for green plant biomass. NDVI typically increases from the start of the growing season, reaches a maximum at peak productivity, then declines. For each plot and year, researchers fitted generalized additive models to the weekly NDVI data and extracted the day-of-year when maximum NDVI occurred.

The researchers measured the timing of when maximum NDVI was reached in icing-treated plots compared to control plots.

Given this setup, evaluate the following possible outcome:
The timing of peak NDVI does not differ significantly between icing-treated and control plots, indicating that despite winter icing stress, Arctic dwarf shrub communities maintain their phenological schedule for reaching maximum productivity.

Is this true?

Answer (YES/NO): NO